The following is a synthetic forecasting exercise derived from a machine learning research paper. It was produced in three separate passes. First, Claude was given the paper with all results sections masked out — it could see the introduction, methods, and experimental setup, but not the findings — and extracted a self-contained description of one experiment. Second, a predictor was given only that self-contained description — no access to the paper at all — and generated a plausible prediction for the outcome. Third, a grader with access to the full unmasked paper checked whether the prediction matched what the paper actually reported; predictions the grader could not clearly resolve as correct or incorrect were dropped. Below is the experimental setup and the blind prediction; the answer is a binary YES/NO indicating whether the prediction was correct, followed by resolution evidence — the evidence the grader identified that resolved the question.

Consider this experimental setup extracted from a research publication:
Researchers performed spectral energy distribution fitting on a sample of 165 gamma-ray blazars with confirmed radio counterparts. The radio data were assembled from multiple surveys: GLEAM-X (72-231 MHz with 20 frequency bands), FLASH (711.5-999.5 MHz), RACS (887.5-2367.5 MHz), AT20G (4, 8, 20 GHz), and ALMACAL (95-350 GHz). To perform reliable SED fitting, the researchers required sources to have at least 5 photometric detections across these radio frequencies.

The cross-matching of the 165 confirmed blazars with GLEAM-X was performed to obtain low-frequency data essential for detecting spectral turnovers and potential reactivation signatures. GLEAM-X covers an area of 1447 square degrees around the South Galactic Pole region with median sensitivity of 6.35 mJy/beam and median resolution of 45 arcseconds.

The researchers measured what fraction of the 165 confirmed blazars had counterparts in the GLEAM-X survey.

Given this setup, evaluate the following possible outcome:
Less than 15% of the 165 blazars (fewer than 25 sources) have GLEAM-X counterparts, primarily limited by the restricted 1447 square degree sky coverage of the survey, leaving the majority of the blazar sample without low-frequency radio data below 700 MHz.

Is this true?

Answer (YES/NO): NO